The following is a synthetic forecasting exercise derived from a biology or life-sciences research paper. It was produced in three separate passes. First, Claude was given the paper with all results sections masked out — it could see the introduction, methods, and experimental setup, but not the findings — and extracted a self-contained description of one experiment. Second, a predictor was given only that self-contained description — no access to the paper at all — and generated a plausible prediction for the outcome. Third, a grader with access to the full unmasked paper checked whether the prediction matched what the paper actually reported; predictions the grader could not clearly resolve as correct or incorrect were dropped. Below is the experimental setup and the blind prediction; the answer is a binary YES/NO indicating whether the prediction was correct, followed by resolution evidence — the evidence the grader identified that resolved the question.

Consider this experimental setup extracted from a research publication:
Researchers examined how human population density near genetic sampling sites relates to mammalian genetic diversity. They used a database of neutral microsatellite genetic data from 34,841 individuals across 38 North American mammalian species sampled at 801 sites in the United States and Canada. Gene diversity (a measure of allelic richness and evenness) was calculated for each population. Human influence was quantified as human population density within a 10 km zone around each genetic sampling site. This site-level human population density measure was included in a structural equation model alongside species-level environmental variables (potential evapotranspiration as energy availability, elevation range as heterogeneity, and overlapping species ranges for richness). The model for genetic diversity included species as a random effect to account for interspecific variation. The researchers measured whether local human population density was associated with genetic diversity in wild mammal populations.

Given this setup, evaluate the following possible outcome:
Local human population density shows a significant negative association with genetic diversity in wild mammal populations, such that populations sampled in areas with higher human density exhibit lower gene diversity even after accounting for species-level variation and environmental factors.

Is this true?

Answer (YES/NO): YES